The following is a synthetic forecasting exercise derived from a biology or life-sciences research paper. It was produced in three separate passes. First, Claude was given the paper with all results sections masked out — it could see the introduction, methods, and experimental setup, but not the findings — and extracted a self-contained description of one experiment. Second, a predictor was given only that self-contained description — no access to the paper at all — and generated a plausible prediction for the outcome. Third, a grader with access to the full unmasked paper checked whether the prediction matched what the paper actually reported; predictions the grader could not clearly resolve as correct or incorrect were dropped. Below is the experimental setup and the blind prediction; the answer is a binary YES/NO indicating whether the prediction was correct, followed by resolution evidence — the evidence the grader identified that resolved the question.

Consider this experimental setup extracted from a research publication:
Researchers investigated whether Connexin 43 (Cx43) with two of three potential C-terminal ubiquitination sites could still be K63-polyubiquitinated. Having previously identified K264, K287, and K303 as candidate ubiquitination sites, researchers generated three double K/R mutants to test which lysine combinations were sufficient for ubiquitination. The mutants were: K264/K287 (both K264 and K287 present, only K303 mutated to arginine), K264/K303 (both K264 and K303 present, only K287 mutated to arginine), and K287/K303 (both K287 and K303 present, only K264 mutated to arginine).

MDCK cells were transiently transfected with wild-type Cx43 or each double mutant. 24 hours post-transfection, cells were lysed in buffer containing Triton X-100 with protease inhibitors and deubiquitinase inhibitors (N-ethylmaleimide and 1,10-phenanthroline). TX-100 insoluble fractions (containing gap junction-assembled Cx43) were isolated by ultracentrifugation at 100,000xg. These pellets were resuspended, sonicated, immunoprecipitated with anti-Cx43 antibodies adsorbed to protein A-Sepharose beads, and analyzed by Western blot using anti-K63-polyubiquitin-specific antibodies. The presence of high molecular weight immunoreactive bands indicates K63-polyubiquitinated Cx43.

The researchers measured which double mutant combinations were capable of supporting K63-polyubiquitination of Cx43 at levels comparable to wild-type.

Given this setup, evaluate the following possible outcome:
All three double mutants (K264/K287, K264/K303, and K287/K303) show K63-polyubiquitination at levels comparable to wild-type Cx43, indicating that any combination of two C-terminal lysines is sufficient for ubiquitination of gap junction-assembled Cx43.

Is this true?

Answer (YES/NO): NO